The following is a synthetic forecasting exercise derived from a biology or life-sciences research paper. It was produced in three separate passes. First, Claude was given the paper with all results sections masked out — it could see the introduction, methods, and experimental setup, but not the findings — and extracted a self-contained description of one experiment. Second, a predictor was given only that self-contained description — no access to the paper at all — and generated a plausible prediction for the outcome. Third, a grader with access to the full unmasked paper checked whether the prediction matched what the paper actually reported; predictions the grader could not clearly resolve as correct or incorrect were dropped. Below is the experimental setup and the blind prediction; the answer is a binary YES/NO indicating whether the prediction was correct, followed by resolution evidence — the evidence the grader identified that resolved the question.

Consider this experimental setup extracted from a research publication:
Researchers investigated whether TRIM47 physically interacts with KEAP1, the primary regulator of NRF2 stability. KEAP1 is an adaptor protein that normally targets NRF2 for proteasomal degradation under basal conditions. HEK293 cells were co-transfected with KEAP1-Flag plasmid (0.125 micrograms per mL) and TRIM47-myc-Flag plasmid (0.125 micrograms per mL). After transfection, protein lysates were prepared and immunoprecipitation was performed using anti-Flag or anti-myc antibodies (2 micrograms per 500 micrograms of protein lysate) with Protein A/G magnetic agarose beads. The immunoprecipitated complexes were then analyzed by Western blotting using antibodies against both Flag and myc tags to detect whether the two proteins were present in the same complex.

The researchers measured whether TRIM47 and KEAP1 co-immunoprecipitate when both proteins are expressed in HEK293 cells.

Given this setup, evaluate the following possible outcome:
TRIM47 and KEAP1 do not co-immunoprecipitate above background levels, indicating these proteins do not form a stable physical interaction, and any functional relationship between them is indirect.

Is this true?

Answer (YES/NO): NO